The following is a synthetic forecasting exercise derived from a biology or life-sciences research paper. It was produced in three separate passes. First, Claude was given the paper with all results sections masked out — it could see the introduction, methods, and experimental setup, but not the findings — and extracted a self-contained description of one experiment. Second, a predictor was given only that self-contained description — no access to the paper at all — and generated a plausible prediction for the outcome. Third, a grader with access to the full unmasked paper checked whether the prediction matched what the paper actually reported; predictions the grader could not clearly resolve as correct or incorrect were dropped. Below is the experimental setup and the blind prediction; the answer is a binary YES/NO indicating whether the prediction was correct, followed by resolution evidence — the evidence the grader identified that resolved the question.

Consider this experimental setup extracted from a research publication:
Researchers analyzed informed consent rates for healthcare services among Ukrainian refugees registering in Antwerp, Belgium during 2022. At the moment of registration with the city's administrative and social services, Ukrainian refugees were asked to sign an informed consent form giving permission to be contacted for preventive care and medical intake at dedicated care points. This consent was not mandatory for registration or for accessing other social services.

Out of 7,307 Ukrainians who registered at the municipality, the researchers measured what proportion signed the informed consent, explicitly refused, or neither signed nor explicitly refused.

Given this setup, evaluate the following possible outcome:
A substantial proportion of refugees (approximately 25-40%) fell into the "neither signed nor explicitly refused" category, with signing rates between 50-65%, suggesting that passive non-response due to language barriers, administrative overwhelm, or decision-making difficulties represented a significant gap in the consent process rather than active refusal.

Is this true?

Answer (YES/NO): NO